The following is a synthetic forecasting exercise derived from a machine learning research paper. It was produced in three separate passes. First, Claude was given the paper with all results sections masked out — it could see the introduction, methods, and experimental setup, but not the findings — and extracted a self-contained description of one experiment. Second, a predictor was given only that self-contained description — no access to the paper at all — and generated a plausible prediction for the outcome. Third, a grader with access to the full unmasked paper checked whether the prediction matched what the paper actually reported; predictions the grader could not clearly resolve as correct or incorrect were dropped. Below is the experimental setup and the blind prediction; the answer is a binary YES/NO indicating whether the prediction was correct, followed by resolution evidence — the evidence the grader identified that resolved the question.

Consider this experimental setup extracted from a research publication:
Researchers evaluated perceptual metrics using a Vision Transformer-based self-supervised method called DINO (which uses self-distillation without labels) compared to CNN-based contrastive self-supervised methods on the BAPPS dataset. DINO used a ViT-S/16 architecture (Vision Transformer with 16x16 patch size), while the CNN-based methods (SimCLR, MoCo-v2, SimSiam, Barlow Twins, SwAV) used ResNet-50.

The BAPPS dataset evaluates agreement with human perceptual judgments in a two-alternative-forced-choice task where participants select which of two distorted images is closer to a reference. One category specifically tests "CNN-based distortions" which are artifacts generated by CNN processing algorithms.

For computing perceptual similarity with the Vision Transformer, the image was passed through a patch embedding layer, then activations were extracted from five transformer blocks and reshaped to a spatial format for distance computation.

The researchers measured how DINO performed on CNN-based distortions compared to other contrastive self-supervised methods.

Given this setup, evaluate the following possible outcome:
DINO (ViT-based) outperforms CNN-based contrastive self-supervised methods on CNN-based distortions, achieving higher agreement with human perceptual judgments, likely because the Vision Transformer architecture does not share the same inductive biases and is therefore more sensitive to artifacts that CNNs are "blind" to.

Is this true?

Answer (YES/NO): YES